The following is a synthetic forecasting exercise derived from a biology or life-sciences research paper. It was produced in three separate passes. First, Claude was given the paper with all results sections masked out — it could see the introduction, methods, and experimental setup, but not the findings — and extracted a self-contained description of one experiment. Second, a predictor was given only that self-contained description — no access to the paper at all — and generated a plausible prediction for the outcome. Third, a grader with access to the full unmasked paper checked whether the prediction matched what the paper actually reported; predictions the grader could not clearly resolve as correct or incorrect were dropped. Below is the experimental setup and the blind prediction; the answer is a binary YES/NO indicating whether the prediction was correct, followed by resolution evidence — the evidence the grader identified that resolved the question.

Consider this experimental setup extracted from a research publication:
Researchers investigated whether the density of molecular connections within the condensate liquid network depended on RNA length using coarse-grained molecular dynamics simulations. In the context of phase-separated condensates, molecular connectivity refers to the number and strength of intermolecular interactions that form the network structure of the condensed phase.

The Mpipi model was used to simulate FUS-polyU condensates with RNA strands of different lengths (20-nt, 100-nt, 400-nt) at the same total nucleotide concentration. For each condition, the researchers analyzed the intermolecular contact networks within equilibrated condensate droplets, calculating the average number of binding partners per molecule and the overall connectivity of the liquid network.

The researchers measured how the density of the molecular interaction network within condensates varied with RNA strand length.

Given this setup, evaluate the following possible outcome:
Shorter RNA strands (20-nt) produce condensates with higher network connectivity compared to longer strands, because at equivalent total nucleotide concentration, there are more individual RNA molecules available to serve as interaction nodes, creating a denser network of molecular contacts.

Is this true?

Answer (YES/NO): NO